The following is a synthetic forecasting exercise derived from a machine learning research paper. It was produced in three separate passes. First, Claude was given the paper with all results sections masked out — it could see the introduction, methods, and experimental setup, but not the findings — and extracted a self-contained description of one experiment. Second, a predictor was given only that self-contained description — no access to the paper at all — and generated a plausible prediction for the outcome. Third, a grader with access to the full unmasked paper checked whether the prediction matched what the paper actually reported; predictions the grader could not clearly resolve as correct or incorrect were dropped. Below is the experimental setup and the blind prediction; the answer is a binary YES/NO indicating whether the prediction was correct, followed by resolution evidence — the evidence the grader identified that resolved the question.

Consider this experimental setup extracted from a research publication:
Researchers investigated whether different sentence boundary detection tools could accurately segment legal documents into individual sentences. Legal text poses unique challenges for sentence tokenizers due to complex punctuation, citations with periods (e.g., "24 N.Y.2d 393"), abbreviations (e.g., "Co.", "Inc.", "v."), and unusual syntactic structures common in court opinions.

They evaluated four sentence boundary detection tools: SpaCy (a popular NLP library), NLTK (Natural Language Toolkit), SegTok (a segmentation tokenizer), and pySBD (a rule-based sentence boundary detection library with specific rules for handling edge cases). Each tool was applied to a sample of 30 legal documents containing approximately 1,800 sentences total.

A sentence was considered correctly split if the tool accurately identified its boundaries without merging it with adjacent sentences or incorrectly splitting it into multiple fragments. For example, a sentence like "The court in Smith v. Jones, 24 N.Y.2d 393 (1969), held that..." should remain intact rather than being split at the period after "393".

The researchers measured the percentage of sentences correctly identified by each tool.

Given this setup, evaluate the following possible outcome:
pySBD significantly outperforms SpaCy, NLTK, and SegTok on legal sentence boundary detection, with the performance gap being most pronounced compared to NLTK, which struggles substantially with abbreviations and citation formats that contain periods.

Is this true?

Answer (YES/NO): NO